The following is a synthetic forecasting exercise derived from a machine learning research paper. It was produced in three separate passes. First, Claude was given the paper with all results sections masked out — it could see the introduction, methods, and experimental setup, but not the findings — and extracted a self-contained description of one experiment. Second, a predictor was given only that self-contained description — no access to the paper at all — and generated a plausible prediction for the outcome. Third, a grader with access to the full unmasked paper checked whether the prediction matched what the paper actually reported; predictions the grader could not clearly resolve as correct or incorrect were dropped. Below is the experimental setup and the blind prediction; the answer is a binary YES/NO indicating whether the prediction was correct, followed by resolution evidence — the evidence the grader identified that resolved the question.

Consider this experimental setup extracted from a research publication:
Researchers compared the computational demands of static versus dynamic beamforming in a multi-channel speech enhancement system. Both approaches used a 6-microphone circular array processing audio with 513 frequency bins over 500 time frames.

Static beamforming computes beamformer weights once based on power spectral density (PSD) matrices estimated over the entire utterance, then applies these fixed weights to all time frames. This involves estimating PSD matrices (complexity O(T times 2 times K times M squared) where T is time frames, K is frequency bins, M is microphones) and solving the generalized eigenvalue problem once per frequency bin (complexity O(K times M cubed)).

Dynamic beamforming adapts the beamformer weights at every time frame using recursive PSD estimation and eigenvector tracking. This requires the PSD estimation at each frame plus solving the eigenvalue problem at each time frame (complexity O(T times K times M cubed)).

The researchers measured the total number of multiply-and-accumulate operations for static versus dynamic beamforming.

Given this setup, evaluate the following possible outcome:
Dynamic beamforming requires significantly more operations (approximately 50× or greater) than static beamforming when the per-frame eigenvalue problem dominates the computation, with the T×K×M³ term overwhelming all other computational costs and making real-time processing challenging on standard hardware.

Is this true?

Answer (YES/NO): NO